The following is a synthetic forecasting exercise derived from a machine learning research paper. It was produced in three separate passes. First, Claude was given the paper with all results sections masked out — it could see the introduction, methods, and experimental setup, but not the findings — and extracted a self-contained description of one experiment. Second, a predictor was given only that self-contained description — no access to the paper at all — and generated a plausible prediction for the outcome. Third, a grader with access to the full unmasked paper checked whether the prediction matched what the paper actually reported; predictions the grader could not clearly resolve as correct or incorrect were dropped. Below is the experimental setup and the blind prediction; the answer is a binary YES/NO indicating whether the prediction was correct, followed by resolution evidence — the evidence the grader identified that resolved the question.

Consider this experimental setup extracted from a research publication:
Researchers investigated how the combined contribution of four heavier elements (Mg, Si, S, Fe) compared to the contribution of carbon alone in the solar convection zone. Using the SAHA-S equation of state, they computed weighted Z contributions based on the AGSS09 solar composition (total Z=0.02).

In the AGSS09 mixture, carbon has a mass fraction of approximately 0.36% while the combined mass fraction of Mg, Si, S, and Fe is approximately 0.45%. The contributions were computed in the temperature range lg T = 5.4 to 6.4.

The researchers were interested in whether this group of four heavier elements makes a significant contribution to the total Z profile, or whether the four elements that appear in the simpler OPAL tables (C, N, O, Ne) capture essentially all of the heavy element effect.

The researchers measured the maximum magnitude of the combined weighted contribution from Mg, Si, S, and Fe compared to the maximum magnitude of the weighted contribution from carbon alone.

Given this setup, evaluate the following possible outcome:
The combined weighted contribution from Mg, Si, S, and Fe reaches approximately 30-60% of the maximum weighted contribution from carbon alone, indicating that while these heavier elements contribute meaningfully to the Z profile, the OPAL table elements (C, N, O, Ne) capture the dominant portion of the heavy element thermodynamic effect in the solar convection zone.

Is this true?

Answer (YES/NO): NO